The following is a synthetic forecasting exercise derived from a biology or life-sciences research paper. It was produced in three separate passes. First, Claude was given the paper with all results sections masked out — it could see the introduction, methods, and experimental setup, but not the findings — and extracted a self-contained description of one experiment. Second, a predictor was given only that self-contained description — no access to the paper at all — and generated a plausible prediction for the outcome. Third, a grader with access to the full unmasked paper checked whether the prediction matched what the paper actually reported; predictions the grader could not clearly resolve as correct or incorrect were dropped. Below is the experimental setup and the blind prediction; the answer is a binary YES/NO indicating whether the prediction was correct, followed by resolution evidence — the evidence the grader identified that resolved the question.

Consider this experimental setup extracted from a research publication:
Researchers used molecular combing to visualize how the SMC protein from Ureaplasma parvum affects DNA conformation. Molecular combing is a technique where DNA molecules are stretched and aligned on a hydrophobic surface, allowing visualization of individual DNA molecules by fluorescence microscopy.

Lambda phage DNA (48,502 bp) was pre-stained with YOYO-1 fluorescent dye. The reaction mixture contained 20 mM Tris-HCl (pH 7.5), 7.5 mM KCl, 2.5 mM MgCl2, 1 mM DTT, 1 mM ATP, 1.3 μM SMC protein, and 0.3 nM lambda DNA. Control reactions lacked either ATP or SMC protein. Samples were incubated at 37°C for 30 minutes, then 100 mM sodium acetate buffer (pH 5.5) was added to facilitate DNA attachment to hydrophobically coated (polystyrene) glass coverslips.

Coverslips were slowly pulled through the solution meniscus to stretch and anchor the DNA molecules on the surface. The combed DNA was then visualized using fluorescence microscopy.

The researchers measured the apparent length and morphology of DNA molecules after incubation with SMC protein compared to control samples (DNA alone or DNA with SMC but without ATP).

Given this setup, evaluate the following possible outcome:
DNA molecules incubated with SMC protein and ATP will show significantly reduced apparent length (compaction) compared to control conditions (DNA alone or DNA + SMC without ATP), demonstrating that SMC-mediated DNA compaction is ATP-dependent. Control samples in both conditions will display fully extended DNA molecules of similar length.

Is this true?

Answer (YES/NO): NO